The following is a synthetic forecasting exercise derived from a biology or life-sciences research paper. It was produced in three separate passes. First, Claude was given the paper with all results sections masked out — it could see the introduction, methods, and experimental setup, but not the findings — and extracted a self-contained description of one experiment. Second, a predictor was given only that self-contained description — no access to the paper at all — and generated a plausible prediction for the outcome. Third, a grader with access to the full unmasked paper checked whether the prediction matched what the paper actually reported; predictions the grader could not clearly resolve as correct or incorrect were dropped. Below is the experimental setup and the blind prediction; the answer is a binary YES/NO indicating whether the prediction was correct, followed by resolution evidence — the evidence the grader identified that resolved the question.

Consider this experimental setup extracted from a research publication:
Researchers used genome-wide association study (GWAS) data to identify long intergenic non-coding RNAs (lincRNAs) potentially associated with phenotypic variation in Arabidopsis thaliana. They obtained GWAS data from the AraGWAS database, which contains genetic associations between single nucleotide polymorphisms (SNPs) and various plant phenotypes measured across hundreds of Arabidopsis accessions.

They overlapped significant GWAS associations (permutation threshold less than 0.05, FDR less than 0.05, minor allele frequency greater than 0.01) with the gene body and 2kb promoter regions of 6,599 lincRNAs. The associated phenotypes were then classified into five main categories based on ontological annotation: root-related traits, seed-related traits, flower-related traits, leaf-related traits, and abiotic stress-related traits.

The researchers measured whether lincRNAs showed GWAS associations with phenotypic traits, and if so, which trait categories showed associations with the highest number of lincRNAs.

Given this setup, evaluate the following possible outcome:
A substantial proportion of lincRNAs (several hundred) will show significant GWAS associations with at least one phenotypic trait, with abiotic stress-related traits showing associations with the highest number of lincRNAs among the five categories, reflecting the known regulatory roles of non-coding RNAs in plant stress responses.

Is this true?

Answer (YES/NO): NO